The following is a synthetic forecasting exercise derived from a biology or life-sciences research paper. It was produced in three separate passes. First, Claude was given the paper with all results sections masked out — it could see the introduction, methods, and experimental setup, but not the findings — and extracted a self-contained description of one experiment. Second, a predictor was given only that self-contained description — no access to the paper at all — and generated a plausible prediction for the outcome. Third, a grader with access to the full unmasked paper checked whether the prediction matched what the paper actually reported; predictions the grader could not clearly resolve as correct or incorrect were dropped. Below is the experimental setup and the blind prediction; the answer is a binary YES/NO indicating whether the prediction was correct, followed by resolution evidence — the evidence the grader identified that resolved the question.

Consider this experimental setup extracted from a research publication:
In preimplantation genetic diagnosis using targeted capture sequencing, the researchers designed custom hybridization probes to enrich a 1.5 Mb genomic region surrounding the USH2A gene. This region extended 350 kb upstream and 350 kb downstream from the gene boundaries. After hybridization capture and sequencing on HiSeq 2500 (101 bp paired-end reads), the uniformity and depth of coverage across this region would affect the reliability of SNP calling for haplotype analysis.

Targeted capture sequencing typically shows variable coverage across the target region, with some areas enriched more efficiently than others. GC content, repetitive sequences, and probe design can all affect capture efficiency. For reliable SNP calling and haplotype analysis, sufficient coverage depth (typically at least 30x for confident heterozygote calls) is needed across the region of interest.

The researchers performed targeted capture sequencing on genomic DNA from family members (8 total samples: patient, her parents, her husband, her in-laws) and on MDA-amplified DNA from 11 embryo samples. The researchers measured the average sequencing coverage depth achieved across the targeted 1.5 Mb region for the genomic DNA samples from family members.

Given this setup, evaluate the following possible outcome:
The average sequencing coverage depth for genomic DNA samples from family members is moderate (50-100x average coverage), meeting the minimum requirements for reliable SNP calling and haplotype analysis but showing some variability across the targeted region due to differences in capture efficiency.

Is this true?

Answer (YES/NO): NO